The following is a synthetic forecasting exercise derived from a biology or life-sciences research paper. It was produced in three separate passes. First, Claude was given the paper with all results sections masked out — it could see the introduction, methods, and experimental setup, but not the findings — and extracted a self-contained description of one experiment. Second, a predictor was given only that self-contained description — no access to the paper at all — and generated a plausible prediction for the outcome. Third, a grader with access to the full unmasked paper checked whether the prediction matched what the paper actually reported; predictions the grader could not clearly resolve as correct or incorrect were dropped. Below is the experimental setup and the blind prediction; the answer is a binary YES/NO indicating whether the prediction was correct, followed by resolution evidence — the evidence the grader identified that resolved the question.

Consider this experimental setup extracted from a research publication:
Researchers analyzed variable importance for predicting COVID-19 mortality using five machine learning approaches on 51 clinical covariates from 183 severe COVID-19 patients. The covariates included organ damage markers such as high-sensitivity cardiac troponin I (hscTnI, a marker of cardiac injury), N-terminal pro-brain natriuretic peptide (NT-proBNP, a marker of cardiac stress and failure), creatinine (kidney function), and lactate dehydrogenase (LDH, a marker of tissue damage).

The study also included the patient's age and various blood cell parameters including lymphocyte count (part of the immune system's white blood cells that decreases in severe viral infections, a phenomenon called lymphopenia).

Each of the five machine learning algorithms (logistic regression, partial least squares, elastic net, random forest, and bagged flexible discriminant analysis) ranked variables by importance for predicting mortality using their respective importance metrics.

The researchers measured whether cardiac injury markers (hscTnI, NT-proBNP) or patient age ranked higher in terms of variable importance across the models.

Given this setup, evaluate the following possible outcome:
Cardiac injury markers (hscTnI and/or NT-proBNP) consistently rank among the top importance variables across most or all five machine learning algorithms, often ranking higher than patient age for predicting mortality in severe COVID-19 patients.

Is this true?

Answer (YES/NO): NO